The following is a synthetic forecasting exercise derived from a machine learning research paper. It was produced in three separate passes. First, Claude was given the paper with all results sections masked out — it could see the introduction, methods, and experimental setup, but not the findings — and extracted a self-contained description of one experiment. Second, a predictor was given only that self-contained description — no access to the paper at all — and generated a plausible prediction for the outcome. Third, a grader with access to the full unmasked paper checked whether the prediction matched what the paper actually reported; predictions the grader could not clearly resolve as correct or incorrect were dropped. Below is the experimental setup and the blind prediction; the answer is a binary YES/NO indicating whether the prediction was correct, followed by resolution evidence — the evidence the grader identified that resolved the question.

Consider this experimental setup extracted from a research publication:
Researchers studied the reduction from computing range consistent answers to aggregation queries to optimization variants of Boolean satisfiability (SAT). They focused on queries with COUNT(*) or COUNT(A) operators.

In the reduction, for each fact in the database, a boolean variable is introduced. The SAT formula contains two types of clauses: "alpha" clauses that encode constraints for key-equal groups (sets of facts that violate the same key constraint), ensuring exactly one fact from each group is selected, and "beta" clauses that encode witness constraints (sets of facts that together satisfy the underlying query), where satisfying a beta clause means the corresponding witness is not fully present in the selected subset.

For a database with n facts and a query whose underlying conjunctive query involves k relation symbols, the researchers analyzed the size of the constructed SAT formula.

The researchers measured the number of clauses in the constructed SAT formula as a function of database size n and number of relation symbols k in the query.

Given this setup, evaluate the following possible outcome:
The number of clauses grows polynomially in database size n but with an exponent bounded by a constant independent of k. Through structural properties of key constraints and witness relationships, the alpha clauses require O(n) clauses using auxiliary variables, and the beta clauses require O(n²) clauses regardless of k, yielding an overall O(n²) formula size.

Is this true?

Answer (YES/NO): NO